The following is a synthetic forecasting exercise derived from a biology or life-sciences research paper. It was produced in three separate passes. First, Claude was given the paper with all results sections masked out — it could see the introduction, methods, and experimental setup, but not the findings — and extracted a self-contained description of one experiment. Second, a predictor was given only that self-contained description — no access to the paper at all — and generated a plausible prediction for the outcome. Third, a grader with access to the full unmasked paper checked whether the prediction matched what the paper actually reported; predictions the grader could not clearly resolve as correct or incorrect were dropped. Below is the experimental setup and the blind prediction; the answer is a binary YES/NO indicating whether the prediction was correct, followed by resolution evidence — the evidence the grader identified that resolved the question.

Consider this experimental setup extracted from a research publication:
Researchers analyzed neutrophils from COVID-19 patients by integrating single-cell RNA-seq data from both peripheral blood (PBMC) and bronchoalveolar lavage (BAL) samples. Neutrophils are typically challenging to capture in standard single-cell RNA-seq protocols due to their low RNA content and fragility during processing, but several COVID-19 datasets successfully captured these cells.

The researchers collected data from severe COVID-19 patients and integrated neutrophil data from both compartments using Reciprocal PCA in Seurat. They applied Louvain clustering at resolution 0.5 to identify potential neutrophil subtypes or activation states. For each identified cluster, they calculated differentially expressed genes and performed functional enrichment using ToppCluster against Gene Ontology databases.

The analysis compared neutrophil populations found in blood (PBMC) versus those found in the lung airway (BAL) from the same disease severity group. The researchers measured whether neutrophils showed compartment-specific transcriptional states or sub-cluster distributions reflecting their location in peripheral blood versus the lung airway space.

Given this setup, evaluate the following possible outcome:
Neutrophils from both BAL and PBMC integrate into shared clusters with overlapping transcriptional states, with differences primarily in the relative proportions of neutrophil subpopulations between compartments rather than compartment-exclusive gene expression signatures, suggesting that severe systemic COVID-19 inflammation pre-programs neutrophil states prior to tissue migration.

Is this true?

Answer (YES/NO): NO